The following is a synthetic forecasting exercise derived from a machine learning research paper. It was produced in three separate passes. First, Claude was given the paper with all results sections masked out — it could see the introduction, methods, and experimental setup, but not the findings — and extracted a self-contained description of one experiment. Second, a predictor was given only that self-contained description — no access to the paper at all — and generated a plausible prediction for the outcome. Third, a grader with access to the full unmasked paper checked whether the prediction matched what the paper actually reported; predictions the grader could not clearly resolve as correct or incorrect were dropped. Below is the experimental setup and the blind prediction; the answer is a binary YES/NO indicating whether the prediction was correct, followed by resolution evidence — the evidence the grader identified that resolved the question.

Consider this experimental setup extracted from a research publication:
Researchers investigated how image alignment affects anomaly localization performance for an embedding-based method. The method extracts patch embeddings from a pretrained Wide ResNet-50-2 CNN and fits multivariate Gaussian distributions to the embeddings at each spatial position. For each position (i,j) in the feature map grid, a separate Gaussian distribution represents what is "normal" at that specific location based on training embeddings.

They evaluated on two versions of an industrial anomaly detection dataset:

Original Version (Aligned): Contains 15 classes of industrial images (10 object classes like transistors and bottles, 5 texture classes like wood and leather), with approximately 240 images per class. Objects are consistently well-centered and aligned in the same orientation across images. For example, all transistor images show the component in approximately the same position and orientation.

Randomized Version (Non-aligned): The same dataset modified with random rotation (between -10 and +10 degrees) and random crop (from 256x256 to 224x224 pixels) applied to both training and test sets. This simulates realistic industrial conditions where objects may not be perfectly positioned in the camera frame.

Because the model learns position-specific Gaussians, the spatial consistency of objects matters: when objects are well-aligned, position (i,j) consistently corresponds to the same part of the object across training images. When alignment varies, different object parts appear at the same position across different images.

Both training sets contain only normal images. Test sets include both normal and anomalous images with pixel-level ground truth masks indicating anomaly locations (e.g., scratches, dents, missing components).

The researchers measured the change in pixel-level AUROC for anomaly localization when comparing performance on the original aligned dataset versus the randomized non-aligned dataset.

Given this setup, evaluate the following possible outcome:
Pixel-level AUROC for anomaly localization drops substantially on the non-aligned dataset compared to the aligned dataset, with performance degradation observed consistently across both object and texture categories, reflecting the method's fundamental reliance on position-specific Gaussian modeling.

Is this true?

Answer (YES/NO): NO